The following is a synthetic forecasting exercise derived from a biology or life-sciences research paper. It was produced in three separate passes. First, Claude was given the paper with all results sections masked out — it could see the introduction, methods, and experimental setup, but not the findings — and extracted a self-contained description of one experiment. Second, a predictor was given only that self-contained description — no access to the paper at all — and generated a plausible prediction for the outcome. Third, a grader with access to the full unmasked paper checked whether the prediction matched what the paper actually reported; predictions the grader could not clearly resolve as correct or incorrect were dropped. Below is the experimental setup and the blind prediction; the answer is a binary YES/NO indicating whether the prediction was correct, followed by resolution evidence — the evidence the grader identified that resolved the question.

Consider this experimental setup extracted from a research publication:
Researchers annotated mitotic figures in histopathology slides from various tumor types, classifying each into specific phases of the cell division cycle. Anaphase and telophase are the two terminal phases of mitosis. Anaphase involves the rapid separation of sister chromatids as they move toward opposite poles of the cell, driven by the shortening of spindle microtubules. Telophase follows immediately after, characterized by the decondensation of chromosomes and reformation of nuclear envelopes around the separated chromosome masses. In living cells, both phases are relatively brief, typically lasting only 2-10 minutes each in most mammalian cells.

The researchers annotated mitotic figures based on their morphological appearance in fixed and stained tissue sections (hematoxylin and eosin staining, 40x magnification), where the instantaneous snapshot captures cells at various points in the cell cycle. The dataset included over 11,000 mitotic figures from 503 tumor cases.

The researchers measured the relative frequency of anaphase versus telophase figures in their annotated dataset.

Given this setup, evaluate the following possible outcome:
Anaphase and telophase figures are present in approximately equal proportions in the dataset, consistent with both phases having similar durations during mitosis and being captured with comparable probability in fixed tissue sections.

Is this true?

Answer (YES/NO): NO